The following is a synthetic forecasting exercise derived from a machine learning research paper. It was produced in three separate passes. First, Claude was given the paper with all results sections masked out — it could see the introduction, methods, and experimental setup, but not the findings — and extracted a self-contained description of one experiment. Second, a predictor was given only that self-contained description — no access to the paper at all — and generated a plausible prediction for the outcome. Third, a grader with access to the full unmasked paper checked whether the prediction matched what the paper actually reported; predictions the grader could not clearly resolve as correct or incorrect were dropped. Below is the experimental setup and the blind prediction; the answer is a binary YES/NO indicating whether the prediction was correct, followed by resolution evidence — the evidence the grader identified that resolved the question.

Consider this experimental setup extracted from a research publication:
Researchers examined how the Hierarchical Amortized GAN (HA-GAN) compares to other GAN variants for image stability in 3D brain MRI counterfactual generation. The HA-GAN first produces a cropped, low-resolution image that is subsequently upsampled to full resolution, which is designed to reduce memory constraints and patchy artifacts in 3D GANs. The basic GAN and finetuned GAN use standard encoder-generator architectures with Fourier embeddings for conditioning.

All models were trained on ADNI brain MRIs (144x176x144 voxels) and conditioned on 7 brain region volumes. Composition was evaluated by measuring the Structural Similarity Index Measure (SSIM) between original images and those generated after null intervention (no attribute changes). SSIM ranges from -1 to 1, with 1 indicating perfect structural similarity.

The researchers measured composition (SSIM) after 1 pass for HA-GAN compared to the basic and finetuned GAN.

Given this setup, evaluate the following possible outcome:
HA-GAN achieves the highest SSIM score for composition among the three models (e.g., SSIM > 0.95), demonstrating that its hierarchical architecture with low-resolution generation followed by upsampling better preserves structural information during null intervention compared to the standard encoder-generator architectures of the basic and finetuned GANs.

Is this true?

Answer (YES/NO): NO